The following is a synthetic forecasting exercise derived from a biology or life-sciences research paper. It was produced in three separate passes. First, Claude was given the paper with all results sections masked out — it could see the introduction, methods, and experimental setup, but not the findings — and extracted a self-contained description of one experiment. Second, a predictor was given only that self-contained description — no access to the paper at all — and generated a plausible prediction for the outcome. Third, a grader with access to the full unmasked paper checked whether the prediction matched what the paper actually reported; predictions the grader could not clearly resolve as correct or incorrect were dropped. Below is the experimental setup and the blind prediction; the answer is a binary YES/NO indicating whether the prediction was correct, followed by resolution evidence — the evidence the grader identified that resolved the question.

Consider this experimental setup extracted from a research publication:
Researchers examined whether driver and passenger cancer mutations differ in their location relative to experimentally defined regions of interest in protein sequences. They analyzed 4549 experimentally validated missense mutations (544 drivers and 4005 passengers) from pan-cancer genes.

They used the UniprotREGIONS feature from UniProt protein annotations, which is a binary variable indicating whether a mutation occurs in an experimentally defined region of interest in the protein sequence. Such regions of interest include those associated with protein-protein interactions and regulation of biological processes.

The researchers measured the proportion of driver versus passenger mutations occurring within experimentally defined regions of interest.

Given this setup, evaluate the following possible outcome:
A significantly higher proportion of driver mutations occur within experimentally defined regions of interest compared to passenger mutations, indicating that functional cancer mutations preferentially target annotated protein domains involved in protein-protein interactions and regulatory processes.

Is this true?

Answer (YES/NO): YES